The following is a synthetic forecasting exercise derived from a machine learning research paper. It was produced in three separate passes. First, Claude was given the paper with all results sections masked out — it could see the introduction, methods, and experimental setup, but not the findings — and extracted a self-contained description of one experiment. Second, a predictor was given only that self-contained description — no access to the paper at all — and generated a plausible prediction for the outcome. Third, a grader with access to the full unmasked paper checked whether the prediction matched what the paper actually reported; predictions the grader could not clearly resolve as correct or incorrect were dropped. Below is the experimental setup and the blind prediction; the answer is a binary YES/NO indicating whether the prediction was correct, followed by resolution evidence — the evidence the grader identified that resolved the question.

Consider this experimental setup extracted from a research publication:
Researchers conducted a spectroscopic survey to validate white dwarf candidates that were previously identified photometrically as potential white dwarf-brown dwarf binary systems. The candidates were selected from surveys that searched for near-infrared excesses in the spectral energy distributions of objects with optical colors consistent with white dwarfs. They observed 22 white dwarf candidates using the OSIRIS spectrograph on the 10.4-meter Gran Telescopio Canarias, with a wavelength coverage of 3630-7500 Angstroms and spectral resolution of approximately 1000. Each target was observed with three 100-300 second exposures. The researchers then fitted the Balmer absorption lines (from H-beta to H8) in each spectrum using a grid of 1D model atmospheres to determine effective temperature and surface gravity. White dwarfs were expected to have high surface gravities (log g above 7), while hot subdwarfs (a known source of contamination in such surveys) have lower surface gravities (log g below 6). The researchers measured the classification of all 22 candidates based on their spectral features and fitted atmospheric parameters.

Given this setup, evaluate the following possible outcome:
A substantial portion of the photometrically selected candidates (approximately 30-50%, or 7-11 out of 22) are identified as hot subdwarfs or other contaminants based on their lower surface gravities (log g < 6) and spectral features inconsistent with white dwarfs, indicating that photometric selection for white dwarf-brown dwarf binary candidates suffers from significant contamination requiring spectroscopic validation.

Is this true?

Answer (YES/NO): NO